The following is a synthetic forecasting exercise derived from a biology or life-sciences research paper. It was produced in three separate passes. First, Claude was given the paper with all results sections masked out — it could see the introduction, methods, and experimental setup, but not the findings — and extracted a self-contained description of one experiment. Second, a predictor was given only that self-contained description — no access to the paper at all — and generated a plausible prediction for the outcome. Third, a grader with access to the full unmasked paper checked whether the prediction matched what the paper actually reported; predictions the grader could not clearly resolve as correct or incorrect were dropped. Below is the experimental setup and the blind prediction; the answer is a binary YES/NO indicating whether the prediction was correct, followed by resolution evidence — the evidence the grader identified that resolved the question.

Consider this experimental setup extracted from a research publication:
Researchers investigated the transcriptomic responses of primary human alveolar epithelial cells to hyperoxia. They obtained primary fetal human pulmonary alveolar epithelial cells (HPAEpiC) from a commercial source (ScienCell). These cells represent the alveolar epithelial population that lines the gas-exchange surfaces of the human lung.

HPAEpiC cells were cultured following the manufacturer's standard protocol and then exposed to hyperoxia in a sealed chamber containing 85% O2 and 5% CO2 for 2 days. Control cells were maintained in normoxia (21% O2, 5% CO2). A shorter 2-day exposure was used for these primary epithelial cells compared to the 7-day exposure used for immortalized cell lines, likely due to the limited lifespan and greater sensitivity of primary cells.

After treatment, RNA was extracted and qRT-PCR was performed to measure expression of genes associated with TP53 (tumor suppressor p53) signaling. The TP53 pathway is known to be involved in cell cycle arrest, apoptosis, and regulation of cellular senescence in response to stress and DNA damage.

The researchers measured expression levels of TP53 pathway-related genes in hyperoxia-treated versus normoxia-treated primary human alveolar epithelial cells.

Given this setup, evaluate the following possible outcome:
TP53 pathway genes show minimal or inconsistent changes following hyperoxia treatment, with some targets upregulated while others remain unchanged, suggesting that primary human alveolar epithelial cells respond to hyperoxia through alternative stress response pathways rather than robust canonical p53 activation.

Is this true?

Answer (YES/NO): NO